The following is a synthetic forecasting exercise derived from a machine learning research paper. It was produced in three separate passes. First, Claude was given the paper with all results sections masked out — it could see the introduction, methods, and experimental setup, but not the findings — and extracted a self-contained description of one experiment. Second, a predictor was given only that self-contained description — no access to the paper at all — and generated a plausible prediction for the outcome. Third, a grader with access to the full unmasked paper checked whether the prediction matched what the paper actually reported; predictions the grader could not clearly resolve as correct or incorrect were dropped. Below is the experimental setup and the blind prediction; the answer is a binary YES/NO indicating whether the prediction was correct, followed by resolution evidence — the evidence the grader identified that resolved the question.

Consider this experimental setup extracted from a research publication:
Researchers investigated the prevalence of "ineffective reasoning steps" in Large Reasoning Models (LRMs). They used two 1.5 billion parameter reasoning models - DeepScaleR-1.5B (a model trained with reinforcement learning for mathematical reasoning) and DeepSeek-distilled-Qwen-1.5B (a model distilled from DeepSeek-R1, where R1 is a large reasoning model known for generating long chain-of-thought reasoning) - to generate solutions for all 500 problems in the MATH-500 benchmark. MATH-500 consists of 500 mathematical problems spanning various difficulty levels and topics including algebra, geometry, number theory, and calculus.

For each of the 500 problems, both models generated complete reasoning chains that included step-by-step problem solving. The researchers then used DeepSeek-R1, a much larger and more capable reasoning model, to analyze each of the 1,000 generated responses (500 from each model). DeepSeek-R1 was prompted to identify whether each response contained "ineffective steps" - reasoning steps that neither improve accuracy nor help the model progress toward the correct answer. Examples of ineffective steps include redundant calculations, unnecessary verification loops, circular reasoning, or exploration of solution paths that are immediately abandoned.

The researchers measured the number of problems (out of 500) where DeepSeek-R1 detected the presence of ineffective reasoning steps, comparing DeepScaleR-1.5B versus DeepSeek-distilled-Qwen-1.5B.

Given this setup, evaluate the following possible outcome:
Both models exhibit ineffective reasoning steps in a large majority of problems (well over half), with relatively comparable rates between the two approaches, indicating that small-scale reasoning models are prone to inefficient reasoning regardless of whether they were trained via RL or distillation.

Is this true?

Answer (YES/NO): NO